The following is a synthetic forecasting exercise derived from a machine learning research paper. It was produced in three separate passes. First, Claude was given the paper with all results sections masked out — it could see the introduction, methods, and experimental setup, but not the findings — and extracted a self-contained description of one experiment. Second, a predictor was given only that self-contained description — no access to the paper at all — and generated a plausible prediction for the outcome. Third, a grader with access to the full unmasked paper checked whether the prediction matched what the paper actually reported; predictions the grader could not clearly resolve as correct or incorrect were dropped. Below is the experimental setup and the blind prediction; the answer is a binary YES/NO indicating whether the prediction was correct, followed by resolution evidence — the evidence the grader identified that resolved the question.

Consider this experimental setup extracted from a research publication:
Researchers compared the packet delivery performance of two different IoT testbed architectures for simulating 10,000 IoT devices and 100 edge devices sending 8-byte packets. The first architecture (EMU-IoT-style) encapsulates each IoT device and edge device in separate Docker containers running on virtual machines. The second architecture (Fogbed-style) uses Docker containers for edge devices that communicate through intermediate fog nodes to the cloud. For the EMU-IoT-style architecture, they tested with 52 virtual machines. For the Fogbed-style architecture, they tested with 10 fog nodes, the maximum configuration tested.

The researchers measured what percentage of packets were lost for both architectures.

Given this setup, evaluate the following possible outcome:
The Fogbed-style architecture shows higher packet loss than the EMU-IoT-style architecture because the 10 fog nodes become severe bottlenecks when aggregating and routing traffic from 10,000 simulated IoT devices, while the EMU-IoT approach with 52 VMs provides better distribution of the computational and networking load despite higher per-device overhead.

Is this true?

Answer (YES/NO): NO